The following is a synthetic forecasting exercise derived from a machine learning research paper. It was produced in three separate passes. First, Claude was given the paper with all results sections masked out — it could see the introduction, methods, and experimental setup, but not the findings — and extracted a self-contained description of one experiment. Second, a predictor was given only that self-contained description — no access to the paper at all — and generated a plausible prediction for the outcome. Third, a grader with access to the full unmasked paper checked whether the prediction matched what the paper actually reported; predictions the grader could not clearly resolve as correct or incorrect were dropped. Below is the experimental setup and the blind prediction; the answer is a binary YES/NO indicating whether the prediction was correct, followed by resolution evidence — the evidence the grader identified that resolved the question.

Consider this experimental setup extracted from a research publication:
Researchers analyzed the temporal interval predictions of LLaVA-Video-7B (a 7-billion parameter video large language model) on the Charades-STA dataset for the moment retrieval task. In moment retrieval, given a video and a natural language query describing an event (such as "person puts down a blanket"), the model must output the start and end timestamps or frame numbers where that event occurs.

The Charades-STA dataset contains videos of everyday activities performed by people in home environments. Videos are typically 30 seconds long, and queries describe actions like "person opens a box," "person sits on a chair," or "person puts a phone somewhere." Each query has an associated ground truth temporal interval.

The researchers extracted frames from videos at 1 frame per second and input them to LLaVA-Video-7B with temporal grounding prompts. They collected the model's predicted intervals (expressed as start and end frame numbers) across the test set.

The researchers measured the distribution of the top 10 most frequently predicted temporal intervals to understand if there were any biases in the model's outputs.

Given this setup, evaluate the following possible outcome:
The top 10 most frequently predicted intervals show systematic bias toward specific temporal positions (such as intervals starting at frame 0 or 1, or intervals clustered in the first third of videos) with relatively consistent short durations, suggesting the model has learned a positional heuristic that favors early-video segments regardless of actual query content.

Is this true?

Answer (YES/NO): YES